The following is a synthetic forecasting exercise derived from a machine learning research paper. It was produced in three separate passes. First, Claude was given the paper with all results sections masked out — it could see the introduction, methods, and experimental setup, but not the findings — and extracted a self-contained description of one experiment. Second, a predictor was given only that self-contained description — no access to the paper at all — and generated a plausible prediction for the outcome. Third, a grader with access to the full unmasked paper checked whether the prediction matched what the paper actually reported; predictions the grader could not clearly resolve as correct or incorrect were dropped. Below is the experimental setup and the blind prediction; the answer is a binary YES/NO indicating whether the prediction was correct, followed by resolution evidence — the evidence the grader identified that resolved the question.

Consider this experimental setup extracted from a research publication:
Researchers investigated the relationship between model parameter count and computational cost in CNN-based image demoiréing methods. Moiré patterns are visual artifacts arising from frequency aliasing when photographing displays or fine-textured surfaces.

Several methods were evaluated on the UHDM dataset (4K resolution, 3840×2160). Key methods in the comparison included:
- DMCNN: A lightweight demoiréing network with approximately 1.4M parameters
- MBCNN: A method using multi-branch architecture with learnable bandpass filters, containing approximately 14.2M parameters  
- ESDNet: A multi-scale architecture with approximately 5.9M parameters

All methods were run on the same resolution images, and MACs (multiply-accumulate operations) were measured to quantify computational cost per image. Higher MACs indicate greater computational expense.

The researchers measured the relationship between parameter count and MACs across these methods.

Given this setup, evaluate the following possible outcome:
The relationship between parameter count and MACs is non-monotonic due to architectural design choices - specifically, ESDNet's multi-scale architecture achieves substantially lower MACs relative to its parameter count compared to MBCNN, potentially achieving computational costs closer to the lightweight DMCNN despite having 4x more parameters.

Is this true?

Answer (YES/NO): YES